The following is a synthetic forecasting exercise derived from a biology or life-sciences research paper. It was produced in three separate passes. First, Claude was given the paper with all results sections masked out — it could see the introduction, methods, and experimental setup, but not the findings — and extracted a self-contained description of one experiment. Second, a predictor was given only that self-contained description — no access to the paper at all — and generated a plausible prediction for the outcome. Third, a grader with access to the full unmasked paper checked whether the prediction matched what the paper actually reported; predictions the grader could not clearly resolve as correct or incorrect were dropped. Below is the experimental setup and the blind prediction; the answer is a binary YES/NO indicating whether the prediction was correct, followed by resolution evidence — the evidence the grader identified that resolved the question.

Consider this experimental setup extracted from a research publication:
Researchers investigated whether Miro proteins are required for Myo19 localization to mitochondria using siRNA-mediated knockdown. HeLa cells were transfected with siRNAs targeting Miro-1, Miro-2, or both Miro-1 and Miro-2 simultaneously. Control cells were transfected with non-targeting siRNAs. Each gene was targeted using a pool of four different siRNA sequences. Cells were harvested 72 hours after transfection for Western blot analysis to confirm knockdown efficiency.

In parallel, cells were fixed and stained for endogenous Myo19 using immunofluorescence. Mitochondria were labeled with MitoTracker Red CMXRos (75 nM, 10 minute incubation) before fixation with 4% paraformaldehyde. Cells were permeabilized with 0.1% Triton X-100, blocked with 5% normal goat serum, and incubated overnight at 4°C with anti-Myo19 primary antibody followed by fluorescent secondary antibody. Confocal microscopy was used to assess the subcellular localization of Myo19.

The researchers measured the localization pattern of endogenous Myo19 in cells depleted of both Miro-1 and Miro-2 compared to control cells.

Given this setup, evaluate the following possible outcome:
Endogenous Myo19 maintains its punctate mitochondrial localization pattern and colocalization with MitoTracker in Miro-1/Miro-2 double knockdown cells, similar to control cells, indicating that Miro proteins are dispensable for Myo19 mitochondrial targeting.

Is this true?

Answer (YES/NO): NO